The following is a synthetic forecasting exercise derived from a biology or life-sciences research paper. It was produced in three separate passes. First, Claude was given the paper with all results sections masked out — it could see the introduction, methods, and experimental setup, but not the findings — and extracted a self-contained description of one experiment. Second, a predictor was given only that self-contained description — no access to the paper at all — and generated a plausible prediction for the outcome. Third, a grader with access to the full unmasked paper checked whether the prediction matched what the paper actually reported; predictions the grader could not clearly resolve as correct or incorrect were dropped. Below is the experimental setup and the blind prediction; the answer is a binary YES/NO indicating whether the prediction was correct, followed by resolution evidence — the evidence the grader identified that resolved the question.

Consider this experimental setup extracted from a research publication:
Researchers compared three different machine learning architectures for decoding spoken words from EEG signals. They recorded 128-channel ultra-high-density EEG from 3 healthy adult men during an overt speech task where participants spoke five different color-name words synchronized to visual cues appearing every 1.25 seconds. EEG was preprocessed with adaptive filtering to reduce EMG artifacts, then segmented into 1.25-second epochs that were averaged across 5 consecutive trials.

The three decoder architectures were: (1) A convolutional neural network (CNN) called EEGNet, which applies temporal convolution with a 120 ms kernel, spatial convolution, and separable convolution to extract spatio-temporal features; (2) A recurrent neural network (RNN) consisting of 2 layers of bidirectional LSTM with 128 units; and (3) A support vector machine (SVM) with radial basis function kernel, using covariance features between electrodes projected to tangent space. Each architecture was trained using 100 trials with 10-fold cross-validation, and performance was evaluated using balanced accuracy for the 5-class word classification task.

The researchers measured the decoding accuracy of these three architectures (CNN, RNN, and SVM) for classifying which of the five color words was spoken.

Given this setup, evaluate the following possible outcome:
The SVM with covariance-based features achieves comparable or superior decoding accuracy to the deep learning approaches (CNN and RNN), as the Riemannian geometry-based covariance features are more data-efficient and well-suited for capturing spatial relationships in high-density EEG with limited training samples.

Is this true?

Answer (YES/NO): NO